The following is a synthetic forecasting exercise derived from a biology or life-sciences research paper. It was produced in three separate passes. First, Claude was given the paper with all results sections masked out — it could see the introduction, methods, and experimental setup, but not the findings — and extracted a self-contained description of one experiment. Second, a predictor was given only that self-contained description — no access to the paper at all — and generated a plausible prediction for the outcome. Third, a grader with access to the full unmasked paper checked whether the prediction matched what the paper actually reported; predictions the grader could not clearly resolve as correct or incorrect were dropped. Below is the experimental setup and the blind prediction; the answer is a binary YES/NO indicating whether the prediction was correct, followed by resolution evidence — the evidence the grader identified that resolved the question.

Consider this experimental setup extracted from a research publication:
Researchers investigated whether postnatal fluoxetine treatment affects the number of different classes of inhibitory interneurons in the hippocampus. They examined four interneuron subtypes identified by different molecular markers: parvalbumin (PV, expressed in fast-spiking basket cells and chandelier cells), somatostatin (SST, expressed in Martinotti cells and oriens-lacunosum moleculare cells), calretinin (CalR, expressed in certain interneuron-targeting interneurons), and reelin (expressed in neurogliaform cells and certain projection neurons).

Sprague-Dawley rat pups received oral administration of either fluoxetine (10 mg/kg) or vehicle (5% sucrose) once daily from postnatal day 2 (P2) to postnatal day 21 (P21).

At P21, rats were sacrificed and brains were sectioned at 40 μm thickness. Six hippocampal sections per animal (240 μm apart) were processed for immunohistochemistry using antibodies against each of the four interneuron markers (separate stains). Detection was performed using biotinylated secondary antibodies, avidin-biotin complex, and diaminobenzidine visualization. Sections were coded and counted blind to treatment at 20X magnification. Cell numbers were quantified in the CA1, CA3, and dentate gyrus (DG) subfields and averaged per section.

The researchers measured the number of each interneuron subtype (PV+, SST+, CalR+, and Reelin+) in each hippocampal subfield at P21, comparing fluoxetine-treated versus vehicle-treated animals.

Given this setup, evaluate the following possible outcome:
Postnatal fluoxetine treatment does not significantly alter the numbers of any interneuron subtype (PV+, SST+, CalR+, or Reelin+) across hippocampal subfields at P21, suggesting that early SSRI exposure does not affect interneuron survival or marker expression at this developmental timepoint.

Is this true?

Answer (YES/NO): YES